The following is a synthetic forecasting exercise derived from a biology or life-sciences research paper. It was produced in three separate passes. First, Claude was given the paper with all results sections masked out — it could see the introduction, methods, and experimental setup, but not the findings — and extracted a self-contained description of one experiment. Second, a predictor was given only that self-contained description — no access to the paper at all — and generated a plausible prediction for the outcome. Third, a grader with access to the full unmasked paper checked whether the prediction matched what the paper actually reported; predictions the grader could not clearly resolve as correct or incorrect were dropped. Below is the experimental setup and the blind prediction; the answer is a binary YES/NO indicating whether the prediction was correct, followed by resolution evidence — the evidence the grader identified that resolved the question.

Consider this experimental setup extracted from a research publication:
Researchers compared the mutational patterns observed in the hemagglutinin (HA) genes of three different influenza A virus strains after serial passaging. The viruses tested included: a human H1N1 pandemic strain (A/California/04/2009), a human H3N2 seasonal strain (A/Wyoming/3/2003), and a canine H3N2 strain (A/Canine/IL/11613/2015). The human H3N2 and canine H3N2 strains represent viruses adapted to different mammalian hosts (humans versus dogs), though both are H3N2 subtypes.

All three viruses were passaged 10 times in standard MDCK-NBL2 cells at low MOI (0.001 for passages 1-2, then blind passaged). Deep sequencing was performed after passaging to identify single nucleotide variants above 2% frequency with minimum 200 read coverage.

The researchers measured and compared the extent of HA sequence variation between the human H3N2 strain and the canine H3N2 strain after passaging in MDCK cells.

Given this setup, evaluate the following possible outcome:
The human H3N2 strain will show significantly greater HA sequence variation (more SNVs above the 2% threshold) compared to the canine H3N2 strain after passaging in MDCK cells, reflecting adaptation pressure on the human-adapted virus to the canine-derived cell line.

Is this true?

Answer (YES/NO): YES